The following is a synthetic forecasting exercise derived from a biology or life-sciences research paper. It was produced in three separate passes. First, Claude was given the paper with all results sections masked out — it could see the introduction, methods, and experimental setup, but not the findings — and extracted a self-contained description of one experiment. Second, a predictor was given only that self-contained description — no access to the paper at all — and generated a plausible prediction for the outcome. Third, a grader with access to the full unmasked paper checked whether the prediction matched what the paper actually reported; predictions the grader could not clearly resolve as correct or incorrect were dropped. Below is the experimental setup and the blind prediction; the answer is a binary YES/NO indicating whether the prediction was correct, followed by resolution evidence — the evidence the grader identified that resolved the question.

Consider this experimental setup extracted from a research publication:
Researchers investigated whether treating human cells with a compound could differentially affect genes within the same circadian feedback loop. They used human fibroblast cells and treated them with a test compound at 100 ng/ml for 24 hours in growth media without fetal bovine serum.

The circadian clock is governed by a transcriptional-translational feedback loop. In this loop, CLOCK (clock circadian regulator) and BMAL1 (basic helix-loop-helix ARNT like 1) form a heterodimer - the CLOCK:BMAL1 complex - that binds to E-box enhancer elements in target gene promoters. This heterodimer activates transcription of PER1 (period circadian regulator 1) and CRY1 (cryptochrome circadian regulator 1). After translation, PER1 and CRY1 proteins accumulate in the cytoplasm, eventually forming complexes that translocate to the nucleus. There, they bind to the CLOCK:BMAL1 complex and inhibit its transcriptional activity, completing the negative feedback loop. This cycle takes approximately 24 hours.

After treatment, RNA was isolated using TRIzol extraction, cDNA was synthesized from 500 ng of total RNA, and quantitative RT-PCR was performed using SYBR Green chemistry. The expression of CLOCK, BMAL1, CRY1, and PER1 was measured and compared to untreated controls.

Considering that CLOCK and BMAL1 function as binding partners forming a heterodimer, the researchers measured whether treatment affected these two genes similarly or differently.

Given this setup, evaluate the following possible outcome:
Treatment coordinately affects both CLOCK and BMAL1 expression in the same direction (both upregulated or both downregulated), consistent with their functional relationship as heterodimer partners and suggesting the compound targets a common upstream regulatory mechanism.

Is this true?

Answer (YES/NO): NO